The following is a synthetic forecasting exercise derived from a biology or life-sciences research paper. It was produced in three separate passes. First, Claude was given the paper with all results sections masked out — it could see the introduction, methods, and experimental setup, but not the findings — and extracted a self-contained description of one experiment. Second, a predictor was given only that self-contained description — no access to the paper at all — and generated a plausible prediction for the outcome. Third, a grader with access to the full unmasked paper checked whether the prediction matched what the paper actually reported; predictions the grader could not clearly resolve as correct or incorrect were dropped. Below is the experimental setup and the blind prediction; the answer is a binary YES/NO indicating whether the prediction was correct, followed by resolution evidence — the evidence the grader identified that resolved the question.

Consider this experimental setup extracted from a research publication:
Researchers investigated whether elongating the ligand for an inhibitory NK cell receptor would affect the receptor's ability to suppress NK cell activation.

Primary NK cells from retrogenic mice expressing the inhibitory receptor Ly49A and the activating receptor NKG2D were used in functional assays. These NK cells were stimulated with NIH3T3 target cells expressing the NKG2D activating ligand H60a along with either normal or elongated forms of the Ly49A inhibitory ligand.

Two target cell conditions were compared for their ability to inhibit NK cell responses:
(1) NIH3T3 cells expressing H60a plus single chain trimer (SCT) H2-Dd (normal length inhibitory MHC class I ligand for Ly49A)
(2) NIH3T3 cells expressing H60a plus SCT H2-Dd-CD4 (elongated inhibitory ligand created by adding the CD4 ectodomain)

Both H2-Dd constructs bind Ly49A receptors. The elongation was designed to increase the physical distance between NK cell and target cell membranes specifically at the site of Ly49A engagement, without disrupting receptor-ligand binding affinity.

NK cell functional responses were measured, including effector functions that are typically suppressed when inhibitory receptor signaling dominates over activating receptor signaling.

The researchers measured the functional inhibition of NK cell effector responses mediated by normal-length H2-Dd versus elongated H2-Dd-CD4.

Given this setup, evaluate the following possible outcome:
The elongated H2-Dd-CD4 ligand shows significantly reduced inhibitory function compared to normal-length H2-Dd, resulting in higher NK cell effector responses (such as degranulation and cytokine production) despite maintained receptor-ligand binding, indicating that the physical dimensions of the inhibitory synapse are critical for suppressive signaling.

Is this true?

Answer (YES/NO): YES